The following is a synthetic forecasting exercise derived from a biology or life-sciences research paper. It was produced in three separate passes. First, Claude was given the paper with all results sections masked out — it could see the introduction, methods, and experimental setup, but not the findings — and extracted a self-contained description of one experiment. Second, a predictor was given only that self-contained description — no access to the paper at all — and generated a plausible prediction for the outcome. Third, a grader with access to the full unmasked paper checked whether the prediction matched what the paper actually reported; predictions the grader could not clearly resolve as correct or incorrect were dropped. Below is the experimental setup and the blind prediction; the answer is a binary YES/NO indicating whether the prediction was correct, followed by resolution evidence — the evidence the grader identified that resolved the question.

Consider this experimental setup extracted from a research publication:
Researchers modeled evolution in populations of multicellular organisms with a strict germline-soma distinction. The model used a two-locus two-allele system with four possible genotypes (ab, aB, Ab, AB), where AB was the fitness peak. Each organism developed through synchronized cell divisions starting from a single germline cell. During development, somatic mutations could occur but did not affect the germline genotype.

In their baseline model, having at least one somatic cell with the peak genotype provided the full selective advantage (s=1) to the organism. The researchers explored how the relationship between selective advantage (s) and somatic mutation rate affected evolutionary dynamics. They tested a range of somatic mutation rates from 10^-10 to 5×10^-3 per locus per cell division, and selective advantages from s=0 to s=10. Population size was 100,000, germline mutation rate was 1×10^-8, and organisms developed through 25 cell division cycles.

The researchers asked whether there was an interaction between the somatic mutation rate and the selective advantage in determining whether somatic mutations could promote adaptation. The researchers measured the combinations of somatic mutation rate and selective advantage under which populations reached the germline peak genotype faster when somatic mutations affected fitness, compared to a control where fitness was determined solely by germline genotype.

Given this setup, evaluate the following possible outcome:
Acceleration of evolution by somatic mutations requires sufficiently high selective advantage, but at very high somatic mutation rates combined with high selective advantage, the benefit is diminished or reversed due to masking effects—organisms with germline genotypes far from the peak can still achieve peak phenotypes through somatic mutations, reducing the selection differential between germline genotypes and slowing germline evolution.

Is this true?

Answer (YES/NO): YES